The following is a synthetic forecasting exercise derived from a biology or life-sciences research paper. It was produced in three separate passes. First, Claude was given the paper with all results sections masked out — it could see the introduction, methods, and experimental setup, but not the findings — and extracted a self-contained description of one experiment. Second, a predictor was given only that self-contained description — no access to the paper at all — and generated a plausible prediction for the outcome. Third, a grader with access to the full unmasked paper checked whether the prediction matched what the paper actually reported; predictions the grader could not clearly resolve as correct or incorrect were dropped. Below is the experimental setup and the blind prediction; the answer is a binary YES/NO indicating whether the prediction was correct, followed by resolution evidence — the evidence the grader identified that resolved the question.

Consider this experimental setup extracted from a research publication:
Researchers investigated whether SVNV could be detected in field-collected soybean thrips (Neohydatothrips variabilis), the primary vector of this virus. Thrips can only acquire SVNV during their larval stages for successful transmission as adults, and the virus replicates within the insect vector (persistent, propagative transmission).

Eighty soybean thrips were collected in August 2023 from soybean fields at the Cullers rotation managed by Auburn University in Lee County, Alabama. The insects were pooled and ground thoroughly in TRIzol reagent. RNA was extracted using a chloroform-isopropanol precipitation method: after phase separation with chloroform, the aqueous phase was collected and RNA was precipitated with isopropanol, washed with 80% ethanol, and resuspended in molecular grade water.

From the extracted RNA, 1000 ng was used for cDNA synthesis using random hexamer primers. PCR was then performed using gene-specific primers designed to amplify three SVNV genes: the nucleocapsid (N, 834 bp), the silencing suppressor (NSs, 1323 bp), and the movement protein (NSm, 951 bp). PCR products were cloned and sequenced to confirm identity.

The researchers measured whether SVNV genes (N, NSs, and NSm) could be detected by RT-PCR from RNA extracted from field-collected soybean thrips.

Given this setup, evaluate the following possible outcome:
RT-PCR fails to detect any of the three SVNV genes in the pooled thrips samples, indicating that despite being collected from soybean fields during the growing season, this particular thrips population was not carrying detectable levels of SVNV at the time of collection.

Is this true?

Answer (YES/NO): NO